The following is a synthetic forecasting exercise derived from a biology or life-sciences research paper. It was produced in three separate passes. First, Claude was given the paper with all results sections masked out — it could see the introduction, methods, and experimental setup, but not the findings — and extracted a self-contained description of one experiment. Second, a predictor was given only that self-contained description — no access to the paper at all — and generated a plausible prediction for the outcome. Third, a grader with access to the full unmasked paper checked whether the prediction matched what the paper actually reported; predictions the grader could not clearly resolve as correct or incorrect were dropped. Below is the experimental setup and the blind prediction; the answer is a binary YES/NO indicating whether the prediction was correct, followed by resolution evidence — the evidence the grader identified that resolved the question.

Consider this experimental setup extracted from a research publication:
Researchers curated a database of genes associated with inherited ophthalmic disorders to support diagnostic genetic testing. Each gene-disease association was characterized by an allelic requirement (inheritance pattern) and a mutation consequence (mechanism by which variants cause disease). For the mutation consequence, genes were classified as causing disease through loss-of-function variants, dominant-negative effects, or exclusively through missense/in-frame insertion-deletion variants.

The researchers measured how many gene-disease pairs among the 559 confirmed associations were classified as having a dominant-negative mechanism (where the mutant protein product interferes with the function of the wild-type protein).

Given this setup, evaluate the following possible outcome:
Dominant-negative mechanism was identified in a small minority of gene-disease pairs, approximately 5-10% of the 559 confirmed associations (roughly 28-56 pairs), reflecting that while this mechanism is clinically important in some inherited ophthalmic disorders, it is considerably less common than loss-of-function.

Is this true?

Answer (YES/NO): NO